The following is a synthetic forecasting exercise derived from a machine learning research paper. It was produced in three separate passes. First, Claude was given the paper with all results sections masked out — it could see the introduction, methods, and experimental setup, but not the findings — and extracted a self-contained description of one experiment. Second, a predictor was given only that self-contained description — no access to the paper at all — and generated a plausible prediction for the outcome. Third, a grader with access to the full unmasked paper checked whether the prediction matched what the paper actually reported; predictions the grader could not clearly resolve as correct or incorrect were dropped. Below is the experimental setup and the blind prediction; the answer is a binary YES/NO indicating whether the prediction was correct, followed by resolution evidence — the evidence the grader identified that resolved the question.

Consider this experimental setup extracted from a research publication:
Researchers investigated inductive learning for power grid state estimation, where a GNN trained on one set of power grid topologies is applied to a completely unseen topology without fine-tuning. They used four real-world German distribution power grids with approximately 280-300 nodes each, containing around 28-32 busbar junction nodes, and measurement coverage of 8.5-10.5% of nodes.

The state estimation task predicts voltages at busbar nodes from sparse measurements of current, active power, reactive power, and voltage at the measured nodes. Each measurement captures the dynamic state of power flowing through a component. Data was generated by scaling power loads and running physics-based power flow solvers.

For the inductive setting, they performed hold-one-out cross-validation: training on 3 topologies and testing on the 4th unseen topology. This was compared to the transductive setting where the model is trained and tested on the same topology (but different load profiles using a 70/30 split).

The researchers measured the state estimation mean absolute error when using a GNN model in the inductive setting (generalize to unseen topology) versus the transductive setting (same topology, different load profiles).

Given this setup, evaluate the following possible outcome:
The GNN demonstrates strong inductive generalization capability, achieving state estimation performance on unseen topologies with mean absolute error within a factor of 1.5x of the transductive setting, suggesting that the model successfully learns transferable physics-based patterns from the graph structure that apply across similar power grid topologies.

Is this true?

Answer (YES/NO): NO